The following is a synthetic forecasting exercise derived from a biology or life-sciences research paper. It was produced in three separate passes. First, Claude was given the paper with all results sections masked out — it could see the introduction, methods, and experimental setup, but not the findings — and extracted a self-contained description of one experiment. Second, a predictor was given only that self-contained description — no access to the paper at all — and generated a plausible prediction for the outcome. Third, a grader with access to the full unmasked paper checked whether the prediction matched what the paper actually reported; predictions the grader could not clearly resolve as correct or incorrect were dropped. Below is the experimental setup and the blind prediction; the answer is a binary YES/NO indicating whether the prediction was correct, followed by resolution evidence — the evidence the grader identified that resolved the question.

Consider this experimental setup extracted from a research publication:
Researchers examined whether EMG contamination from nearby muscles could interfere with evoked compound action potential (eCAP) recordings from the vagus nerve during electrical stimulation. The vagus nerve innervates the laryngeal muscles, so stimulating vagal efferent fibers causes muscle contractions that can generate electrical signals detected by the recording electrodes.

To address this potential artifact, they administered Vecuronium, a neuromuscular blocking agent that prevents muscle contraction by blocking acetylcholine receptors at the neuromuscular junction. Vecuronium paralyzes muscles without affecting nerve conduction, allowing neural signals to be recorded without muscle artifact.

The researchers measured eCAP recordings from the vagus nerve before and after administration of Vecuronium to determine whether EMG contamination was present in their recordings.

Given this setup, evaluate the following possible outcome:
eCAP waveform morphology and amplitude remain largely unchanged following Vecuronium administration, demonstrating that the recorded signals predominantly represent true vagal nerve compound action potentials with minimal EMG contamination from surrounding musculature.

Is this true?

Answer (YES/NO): NO